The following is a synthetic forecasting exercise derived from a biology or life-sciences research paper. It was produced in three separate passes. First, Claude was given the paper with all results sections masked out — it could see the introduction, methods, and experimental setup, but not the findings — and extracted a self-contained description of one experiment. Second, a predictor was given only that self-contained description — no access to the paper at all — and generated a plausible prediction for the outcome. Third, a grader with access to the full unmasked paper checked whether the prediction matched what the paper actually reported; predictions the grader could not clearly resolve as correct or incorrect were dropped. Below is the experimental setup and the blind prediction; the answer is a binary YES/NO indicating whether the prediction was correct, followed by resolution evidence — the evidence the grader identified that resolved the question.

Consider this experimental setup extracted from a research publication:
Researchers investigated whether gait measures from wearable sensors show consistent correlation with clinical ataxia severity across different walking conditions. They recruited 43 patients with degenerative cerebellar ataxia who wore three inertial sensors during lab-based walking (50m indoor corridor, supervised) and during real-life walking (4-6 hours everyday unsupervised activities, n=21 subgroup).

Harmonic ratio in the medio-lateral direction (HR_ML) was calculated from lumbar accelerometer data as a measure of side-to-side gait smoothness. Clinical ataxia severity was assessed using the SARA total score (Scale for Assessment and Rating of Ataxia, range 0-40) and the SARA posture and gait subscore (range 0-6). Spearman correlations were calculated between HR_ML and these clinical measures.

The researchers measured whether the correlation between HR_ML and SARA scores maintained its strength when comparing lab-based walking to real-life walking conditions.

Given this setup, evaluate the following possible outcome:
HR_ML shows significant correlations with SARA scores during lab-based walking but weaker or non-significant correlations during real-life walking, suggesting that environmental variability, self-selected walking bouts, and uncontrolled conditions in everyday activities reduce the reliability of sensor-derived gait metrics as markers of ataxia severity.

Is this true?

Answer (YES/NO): YES